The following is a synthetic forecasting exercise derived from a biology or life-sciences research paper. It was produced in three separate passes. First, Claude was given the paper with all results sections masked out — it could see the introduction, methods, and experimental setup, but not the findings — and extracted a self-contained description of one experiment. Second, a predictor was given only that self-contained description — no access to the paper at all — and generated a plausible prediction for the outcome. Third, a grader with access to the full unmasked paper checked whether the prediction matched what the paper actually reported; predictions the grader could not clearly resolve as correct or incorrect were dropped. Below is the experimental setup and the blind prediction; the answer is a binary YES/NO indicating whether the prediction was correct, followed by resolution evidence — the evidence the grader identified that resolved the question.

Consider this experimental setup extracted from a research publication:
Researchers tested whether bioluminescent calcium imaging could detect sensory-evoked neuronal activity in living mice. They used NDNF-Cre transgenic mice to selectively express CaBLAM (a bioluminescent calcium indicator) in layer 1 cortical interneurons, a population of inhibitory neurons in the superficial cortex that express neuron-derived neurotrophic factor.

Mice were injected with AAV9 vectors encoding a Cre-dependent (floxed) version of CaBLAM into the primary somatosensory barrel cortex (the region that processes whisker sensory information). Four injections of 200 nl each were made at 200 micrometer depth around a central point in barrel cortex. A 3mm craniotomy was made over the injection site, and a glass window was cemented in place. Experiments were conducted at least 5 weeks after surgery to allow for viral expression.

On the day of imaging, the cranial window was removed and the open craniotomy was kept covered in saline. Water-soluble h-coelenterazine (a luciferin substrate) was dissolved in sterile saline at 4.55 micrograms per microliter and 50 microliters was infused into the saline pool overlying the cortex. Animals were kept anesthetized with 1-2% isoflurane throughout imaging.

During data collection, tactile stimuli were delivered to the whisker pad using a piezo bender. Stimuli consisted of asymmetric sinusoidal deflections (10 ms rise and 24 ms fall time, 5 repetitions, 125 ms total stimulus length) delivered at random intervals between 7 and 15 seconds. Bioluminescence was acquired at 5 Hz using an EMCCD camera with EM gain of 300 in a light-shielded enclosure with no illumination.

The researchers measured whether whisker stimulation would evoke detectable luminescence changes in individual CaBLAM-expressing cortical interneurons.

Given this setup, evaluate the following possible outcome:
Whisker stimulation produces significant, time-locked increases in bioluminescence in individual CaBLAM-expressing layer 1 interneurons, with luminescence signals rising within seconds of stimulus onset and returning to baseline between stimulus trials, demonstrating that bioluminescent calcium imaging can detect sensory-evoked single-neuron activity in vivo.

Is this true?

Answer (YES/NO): YES